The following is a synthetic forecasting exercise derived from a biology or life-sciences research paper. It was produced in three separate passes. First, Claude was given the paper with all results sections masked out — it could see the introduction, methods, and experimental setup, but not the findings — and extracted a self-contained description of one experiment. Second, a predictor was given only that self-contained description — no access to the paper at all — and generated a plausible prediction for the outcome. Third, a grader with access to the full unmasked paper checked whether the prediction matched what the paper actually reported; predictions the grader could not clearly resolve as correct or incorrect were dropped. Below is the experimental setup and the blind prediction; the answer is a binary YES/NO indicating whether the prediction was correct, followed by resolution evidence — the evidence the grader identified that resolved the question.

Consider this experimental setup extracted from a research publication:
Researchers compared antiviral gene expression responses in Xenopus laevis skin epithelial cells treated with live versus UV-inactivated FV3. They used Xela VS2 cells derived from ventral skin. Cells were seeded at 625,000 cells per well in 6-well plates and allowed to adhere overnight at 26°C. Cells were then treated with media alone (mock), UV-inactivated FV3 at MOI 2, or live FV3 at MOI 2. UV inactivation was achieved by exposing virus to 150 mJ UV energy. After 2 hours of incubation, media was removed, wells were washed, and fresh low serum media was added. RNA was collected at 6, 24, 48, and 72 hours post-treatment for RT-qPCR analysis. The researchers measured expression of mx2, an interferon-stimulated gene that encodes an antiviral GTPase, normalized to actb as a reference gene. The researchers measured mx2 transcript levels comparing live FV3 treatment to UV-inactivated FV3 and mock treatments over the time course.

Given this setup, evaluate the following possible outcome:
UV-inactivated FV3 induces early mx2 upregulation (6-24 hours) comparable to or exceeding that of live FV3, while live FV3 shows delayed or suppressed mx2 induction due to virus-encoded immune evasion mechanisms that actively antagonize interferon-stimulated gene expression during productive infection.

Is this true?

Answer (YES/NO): NO